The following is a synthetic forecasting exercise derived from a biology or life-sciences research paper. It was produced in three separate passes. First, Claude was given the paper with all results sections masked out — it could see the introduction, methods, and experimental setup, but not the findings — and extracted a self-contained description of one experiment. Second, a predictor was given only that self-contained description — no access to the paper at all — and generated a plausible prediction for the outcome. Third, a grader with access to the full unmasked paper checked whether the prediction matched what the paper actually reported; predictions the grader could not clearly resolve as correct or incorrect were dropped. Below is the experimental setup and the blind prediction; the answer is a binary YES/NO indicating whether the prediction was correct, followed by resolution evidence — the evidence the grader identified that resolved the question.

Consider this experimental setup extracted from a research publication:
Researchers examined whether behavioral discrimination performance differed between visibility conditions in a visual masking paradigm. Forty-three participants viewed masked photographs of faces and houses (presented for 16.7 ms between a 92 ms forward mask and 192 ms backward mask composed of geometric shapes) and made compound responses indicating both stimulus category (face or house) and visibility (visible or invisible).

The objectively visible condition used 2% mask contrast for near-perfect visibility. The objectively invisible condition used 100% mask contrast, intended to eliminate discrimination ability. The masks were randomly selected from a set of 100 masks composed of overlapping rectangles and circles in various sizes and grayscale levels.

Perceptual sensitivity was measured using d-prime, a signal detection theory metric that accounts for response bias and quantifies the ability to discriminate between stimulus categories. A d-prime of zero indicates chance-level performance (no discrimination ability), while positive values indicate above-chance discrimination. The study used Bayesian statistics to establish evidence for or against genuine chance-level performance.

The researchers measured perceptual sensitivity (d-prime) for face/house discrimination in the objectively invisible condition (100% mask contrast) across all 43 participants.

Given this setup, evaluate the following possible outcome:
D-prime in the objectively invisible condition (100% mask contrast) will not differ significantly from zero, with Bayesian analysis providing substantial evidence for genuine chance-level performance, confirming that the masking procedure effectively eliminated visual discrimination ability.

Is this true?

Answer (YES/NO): NO